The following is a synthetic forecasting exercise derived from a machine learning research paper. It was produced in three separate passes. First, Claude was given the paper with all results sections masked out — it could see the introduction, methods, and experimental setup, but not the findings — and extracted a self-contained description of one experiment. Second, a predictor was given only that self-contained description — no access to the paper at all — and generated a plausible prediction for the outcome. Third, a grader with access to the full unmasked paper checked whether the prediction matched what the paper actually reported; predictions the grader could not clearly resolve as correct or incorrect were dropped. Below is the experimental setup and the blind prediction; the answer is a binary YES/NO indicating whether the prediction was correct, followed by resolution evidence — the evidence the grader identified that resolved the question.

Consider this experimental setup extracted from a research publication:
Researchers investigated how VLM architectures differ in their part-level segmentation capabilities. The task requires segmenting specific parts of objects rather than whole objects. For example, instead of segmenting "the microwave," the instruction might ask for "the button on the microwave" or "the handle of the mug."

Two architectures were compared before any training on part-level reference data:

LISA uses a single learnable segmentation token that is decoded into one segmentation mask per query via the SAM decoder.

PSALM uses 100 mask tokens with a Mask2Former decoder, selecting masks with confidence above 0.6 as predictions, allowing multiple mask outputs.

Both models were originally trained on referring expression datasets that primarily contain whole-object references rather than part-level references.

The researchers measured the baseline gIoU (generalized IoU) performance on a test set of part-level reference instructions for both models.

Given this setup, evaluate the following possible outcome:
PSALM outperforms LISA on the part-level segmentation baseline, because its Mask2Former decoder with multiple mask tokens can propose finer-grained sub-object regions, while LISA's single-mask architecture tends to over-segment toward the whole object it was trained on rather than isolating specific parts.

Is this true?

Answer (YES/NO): YES